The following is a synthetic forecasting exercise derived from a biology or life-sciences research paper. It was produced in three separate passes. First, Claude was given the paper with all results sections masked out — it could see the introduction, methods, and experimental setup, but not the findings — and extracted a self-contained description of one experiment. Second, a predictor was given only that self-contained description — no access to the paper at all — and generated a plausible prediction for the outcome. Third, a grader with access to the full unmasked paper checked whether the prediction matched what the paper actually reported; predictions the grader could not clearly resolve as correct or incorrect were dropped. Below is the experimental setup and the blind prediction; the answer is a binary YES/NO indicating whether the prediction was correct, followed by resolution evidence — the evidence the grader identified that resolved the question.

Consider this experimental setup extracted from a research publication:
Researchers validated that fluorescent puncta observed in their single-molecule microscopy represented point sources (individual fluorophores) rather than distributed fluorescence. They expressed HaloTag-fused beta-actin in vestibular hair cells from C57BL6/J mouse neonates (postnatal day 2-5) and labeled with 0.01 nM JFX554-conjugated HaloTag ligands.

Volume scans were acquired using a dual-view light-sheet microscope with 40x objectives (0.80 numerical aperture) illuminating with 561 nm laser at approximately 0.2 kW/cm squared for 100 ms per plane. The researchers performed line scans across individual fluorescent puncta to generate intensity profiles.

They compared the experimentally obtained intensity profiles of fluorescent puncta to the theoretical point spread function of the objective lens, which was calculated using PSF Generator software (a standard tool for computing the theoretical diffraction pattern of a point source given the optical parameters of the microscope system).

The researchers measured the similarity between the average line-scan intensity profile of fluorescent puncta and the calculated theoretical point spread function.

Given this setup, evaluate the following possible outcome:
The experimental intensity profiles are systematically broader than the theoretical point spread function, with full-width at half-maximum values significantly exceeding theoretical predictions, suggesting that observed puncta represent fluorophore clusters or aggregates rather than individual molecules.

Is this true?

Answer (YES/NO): NO